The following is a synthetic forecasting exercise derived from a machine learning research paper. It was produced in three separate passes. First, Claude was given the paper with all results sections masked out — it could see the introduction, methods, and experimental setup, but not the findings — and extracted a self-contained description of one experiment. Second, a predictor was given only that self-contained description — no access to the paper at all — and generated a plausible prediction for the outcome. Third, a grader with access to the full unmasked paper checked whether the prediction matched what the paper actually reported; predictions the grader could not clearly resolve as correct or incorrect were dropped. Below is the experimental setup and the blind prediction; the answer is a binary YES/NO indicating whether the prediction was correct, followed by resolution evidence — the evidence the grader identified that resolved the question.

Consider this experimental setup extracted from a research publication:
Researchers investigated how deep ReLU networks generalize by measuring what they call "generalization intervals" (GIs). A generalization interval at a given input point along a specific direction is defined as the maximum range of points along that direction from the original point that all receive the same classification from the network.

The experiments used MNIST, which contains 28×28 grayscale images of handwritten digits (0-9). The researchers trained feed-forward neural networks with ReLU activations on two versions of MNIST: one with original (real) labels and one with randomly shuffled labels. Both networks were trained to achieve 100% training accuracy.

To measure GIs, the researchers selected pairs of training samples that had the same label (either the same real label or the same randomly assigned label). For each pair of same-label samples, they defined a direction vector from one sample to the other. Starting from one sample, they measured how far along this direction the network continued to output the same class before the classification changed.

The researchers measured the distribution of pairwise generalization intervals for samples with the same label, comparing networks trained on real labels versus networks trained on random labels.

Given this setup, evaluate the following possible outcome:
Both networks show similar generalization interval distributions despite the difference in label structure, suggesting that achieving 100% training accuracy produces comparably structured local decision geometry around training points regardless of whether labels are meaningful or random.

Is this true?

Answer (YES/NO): YES